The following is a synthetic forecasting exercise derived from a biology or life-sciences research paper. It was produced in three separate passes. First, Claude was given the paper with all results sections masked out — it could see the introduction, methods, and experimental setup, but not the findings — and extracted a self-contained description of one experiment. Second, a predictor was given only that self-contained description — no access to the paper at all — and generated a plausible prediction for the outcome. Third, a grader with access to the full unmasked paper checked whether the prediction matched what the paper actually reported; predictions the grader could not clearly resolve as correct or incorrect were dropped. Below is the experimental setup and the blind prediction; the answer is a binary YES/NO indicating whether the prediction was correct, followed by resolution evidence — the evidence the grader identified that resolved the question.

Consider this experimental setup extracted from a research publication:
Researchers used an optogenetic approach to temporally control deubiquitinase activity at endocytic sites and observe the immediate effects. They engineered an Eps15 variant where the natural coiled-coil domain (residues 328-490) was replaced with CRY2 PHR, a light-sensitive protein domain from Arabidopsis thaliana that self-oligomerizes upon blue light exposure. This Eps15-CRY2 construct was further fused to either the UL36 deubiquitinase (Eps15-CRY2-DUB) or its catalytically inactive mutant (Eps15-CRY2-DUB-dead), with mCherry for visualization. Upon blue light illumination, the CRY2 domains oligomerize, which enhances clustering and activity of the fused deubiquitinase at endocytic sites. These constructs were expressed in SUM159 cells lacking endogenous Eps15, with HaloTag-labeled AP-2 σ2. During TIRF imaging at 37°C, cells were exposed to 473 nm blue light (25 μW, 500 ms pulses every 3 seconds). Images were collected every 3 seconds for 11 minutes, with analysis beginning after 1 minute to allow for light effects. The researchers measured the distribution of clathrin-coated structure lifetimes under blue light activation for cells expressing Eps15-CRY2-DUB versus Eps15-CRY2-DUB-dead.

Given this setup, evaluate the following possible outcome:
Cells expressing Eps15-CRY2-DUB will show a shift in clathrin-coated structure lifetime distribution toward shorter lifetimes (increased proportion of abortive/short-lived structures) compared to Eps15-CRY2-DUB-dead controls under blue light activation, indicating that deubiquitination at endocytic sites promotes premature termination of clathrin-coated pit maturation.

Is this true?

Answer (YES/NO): YES